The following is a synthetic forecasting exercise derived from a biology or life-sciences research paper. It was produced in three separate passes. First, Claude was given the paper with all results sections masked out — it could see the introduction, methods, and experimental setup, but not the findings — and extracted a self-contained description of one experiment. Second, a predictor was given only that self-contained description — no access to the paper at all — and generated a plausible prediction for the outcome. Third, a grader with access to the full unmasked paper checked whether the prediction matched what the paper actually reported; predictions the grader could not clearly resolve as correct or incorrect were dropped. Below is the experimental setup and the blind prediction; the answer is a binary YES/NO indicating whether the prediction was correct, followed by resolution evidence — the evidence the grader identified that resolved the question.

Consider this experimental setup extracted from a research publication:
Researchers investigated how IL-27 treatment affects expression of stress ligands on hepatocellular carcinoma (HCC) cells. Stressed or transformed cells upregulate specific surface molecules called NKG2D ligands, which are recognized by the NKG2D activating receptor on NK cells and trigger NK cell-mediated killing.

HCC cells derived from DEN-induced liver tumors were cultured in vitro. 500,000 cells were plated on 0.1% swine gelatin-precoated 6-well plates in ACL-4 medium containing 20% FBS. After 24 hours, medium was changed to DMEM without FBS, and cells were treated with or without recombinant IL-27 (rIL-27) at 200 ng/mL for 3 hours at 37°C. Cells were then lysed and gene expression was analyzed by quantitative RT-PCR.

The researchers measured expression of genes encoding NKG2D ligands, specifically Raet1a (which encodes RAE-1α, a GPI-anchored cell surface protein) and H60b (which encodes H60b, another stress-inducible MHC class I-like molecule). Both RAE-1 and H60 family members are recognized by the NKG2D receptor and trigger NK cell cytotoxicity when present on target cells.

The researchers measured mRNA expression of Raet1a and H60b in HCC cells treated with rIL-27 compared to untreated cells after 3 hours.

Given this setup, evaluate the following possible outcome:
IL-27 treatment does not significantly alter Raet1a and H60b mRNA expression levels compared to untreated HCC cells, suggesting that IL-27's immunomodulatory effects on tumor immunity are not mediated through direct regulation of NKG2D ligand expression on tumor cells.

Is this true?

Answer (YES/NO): NO